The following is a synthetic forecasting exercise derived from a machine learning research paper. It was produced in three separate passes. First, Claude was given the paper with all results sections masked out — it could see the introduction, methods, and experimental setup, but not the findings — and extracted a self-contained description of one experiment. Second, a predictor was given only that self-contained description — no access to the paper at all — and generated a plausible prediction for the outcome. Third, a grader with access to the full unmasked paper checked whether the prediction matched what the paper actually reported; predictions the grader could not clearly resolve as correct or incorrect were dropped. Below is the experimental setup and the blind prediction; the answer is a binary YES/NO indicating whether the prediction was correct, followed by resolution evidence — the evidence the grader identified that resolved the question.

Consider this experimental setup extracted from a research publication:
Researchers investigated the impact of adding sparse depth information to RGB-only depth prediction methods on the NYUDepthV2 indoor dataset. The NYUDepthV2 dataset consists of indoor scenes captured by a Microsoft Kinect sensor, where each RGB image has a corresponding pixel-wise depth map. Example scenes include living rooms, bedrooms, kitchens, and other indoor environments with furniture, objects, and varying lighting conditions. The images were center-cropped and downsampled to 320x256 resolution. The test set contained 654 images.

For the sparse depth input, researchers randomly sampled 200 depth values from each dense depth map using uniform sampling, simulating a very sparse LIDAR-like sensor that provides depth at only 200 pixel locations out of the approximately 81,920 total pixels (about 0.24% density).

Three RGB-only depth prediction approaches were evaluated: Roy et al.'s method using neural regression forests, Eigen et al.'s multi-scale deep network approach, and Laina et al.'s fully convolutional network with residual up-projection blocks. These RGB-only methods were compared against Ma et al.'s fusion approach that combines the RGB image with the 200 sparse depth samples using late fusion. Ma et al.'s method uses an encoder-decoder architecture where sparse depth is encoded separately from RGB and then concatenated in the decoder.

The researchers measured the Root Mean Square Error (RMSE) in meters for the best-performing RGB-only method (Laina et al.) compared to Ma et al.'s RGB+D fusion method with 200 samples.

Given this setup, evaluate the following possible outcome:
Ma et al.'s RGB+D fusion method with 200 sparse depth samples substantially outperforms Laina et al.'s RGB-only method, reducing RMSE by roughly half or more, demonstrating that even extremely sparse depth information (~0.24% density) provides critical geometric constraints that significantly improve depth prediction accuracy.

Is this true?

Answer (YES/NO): YES